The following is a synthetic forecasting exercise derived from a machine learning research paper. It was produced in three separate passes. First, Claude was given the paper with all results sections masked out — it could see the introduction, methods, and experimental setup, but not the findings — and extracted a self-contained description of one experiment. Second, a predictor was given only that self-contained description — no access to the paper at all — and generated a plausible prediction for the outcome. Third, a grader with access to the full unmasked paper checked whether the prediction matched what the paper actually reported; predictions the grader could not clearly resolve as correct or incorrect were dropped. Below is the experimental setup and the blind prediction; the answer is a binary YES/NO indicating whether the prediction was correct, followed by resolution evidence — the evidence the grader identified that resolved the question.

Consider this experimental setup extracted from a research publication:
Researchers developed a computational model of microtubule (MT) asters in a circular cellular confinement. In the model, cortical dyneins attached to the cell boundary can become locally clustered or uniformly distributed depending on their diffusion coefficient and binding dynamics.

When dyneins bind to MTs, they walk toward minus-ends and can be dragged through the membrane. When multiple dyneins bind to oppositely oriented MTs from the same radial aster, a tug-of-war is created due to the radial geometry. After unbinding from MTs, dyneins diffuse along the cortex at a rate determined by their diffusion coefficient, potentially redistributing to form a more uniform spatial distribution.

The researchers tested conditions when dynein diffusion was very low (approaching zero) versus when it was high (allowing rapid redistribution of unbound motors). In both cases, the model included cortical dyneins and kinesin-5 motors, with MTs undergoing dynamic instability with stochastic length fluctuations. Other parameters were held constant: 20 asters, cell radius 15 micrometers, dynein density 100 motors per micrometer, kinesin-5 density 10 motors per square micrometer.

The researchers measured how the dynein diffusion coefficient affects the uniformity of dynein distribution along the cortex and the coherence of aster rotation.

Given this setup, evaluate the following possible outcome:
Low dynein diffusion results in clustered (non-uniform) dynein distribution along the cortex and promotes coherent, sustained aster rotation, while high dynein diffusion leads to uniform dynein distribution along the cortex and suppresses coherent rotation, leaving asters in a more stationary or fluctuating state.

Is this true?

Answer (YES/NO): NO